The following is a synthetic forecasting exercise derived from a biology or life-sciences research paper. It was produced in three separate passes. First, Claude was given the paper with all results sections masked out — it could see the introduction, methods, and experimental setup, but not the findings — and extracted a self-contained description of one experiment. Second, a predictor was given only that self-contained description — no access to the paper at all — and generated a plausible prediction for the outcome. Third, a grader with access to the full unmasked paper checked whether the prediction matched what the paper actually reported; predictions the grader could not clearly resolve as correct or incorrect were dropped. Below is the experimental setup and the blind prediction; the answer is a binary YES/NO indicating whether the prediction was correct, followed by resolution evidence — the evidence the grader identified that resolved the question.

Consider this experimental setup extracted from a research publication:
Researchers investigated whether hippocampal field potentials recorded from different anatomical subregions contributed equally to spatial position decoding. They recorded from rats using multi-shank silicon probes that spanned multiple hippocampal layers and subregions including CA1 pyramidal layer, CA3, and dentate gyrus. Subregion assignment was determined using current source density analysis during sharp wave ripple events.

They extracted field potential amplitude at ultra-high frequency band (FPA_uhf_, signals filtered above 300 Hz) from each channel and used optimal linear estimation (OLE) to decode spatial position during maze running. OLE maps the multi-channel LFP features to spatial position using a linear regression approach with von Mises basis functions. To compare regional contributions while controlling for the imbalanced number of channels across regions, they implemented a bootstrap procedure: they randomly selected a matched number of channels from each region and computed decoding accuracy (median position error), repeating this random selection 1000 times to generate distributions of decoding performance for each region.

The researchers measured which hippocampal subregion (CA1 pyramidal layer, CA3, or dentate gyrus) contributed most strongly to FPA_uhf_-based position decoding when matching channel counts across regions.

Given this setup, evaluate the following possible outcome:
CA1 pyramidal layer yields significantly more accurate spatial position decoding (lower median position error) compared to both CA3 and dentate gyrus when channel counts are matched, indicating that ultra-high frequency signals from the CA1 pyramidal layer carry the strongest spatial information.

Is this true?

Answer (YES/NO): NO